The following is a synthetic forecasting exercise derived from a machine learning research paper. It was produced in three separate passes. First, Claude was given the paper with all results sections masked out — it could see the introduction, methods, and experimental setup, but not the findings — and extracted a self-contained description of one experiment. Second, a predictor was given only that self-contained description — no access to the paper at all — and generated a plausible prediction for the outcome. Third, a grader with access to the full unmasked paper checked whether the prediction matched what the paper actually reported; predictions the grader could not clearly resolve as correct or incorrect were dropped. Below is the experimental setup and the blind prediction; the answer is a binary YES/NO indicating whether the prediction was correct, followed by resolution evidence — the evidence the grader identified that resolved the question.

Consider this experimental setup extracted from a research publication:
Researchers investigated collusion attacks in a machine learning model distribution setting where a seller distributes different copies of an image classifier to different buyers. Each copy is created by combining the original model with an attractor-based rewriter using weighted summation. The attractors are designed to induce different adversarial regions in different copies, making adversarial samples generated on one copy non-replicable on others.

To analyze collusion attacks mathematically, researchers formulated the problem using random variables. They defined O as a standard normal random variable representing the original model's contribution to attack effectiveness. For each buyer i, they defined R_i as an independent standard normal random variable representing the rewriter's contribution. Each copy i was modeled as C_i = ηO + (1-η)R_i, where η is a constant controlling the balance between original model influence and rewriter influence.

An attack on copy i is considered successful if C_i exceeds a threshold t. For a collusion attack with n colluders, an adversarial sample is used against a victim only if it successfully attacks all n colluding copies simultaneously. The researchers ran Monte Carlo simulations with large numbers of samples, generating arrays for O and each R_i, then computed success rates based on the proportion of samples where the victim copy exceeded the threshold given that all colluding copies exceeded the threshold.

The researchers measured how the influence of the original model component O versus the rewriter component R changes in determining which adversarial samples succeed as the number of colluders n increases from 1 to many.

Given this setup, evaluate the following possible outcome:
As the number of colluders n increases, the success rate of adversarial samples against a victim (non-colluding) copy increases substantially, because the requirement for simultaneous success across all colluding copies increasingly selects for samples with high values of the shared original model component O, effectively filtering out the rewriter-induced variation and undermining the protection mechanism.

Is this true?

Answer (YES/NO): YES